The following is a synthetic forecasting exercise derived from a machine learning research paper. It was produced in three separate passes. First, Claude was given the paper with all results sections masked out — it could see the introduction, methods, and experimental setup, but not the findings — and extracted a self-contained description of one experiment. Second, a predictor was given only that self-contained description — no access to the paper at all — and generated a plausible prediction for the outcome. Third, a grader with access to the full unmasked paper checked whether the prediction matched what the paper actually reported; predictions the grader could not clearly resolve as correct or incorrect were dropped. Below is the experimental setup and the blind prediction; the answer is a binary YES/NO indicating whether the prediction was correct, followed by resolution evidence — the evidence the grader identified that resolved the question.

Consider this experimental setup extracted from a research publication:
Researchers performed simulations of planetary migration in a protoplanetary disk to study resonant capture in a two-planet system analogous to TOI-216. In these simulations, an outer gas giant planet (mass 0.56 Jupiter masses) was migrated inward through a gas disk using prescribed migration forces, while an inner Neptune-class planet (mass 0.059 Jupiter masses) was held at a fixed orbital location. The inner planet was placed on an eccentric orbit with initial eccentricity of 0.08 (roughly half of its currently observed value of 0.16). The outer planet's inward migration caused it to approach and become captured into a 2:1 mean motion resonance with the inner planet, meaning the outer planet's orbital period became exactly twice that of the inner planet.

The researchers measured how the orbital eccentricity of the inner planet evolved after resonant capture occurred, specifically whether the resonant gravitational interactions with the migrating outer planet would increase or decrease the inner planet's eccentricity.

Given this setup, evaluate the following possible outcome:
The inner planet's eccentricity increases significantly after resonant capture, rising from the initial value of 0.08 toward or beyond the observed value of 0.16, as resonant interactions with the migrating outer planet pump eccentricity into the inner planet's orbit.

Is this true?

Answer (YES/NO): YES